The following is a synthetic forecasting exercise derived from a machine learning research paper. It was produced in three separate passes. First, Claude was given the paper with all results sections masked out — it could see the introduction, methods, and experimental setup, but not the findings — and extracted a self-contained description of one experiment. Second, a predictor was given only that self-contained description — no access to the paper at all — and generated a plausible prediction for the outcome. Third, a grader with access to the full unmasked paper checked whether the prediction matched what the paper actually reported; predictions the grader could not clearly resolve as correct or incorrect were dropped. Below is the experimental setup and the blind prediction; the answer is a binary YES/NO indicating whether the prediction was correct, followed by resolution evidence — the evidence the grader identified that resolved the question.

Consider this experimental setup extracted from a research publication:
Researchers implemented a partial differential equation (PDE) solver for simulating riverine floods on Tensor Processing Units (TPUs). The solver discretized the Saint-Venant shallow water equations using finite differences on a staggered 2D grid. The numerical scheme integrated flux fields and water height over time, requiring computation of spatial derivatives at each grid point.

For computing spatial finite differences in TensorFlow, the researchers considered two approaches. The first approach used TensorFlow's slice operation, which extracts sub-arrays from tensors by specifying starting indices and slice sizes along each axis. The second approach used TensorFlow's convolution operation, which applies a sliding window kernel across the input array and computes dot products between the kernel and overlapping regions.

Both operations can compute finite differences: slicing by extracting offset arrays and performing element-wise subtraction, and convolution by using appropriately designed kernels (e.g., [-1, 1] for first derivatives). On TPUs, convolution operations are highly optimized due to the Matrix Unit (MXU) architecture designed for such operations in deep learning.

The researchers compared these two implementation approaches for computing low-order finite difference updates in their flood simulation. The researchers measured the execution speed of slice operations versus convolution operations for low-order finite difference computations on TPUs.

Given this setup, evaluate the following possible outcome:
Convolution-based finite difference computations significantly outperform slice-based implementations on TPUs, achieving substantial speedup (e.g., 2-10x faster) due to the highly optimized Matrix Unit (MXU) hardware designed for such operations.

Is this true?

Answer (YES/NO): NO